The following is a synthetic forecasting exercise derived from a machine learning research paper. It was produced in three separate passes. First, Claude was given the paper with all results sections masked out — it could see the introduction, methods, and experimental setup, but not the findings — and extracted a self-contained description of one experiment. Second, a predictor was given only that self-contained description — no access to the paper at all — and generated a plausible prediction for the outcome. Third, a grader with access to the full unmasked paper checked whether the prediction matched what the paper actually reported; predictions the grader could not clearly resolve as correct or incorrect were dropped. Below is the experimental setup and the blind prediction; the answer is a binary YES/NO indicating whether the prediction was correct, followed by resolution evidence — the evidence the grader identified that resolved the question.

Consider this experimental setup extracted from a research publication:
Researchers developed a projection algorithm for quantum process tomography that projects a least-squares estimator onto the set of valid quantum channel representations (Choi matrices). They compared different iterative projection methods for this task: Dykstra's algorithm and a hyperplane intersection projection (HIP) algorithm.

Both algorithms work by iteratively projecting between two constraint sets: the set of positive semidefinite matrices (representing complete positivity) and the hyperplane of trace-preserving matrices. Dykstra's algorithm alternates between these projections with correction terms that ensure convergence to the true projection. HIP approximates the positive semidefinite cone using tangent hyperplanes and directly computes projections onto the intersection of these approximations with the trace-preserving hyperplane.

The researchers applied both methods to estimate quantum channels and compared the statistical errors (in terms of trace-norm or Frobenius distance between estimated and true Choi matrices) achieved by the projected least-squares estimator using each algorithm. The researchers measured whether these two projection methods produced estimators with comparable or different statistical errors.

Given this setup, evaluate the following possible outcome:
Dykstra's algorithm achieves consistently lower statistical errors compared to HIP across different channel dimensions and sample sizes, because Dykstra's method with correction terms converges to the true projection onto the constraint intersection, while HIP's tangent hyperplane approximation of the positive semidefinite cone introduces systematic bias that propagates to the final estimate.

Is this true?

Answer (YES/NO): NO